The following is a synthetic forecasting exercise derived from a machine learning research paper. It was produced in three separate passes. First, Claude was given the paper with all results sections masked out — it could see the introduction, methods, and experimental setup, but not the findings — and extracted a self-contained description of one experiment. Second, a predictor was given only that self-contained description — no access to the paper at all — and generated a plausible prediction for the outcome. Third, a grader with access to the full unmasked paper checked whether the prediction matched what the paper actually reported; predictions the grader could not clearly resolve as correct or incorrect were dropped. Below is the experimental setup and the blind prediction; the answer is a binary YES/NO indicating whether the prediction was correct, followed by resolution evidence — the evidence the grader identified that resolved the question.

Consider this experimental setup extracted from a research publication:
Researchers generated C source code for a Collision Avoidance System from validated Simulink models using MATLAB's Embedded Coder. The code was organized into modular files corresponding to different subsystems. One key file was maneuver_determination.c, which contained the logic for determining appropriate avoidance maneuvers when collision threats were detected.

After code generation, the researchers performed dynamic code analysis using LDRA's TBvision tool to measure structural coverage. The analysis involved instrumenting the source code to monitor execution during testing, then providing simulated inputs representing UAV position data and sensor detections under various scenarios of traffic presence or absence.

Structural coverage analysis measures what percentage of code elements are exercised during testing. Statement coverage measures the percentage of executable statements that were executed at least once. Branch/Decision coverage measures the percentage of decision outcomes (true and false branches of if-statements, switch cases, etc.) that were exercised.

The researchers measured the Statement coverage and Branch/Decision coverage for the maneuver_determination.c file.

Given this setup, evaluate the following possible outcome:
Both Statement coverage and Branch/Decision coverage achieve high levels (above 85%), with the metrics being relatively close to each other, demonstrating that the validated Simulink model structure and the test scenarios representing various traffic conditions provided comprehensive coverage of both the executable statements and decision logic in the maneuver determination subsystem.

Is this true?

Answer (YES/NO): NO